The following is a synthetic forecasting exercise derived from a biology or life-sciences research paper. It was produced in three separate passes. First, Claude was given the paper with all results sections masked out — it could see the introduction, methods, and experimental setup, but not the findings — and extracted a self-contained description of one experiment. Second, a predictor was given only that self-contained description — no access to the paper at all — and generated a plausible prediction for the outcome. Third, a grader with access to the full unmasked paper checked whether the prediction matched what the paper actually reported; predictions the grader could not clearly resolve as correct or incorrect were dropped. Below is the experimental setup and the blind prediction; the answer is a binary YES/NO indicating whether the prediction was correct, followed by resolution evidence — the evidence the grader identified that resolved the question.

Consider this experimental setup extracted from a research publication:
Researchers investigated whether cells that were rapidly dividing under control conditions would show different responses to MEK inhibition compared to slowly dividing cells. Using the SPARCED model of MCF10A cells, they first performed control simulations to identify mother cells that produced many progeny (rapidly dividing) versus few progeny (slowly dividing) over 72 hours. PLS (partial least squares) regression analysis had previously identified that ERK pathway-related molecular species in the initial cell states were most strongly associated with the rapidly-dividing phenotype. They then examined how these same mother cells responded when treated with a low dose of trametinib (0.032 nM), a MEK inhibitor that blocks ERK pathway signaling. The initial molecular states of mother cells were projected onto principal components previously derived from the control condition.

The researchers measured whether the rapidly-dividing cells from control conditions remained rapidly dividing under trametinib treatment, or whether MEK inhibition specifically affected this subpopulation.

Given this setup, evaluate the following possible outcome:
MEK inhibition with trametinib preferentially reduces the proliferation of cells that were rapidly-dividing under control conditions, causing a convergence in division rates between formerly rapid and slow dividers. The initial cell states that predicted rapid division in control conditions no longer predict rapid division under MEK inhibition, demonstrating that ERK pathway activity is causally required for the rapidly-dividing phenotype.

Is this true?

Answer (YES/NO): NO